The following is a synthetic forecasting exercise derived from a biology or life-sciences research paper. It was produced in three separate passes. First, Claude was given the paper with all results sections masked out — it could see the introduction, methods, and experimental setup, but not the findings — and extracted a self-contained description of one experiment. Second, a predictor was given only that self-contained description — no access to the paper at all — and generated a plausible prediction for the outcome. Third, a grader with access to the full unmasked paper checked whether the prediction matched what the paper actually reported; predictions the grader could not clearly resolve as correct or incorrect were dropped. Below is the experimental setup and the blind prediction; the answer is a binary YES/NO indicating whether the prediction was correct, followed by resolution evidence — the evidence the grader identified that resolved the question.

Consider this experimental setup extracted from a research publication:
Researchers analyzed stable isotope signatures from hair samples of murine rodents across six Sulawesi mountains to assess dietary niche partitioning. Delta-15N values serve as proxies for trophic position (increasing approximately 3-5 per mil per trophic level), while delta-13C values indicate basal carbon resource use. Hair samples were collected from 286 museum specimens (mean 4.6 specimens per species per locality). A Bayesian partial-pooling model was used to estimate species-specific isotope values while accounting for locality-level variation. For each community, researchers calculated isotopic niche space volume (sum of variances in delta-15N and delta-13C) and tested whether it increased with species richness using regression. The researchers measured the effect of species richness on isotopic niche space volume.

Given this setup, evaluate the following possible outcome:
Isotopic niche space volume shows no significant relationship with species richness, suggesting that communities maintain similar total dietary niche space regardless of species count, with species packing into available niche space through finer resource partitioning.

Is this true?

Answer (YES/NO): NO